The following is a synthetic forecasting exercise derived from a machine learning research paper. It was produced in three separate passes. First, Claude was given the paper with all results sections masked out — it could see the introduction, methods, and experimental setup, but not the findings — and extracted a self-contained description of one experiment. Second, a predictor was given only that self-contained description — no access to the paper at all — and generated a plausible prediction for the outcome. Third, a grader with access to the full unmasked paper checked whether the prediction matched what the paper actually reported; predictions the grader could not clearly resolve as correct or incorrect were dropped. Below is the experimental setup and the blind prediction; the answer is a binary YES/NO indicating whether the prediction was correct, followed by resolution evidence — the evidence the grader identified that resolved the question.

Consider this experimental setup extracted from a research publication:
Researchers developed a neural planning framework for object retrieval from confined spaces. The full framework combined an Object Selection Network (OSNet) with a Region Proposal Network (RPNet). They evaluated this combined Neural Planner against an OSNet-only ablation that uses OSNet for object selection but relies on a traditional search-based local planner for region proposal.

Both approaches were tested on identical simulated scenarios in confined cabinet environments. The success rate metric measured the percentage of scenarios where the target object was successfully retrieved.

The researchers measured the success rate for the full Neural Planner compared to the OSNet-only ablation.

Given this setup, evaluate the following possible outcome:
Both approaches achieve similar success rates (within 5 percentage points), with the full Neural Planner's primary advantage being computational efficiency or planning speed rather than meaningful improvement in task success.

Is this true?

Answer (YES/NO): YES